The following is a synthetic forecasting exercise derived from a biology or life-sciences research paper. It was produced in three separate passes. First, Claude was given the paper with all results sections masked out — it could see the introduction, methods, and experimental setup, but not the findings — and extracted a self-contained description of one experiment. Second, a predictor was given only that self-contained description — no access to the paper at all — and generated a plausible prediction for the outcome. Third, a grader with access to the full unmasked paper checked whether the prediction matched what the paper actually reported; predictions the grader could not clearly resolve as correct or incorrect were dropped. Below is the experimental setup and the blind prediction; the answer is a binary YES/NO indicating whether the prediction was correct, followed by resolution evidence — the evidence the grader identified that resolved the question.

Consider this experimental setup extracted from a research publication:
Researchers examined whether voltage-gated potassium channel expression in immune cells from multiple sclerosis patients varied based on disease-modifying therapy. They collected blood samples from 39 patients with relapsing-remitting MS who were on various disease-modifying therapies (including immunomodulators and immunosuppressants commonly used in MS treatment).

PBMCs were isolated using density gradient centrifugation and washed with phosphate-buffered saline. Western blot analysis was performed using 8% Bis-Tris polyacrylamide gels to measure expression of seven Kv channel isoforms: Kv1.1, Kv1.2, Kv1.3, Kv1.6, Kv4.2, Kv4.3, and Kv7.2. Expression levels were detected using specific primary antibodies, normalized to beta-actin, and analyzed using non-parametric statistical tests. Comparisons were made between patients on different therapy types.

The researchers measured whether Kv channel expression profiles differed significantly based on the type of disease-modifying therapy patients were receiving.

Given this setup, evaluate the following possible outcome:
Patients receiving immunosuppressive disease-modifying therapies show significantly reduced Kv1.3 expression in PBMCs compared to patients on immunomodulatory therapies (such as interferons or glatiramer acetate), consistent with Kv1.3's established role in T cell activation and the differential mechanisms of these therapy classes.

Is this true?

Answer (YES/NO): NO